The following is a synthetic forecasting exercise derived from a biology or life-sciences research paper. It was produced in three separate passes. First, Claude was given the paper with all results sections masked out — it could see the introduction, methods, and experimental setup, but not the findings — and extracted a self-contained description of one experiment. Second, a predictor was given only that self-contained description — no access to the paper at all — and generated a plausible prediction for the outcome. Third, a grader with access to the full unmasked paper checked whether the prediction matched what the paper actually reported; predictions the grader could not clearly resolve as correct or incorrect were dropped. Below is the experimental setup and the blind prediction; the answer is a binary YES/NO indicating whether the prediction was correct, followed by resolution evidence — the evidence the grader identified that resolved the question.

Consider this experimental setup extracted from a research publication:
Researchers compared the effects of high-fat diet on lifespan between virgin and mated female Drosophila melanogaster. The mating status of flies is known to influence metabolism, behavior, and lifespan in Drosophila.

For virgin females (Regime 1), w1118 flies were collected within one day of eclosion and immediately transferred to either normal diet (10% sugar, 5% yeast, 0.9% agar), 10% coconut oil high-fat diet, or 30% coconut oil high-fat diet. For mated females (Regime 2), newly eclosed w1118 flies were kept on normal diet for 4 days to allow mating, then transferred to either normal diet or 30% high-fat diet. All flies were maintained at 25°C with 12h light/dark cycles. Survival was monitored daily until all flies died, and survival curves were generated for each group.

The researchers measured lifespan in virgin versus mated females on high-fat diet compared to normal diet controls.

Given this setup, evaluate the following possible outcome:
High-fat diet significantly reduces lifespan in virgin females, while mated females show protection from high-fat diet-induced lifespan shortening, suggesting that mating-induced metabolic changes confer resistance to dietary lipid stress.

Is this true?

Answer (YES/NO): NO